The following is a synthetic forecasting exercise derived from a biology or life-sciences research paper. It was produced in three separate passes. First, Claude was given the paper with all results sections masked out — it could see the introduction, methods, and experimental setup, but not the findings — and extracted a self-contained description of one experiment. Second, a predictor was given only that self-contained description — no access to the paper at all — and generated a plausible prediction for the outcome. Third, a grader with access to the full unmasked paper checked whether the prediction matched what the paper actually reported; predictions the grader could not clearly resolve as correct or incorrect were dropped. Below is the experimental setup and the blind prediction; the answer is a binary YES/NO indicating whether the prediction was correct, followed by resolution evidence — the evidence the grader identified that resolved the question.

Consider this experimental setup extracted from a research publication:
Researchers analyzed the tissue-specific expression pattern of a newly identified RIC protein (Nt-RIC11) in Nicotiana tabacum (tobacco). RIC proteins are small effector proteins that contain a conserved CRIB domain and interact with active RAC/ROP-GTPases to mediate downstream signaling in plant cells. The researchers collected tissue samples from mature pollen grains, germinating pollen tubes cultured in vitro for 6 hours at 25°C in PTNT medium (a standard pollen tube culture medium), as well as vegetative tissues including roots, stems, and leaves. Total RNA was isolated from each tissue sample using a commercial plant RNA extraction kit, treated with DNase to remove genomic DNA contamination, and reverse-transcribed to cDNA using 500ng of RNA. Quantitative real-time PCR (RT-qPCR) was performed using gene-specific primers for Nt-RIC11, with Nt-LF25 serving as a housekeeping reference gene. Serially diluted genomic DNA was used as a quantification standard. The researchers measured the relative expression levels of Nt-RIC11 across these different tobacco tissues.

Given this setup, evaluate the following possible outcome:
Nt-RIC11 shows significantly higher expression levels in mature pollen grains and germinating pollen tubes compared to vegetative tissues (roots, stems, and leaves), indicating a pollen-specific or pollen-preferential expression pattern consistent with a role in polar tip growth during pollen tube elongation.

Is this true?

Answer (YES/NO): YES